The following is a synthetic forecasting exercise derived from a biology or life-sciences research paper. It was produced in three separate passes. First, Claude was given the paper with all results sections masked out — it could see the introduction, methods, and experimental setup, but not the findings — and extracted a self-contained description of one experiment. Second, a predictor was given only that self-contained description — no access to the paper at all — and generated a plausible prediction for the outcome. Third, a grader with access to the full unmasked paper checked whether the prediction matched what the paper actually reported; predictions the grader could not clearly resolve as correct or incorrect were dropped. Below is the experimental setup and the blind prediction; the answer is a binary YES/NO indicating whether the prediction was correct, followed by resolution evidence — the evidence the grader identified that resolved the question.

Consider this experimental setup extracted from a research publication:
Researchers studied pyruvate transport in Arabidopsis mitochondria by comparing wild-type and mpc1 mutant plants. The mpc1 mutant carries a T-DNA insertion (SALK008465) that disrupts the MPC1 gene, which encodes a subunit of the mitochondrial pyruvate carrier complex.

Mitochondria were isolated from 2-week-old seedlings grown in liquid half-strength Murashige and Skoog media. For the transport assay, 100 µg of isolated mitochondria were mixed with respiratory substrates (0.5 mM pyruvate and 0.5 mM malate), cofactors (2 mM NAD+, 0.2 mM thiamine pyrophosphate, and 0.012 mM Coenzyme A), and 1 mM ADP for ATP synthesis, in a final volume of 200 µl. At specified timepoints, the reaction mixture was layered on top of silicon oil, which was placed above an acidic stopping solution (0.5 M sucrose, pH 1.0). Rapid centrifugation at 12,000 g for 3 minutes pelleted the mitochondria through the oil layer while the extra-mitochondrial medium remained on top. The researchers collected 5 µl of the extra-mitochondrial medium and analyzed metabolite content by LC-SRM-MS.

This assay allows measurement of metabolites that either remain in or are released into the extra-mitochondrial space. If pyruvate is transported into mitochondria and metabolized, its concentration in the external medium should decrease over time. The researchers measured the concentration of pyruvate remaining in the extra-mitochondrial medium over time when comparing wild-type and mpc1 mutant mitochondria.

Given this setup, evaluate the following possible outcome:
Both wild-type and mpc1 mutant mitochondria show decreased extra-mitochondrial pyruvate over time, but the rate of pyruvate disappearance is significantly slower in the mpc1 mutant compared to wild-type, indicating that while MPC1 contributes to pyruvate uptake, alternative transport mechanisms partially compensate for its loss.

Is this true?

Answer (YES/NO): NO